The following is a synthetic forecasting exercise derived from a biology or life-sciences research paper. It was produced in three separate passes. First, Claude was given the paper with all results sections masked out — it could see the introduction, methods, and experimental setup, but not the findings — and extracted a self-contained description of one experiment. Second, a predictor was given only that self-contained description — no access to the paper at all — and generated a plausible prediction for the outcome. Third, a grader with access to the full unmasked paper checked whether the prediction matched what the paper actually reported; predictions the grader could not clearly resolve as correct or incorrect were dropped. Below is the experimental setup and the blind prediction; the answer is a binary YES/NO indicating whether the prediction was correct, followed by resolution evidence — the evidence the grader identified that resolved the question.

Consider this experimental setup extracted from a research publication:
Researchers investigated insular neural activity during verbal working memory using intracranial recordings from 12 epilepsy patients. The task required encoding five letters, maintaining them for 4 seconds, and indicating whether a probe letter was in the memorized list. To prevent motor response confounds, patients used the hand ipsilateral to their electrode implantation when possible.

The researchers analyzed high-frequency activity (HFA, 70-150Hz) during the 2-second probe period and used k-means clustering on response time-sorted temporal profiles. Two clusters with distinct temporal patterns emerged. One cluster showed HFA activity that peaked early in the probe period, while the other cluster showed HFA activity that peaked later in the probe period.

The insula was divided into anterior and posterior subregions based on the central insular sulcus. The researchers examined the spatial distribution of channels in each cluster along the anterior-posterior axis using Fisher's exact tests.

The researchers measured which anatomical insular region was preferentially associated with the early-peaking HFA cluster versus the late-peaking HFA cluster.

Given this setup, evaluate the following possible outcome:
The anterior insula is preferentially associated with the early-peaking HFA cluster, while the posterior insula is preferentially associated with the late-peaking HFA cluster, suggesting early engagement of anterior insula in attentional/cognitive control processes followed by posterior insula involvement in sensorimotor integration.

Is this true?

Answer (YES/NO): YES